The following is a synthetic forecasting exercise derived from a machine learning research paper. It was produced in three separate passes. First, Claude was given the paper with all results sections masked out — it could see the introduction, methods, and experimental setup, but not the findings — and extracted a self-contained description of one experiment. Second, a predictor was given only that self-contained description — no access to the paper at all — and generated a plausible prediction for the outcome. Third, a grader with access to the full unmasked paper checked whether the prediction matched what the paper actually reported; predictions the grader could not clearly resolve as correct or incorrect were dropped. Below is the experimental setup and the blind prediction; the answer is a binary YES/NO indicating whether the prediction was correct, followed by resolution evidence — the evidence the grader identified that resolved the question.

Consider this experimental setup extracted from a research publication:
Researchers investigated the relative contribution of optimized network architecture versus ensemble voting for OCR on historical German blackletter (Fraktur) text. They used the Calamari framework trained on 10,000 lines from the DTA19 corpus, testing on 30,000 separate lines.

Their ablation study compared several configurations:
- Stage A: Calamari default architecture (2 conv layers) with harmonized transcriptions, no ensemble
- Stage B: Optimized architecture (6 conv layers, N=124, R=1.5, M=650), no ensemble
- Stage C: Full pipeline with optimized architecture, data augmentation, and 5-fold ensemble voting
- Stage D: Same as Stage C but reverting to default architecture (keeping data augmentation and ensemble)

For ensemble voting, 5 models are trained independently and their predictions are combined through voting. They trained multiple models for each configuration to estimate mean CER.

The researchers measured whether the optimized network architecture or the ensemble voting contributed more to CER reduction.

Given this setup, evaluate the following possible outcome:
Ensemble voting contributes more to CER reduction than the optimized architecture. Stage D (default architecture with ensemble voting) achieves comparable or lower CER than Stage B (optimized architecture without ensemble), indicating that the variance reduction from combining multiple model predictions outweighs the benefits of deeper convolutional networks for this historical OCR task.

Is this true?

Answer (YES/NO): NO